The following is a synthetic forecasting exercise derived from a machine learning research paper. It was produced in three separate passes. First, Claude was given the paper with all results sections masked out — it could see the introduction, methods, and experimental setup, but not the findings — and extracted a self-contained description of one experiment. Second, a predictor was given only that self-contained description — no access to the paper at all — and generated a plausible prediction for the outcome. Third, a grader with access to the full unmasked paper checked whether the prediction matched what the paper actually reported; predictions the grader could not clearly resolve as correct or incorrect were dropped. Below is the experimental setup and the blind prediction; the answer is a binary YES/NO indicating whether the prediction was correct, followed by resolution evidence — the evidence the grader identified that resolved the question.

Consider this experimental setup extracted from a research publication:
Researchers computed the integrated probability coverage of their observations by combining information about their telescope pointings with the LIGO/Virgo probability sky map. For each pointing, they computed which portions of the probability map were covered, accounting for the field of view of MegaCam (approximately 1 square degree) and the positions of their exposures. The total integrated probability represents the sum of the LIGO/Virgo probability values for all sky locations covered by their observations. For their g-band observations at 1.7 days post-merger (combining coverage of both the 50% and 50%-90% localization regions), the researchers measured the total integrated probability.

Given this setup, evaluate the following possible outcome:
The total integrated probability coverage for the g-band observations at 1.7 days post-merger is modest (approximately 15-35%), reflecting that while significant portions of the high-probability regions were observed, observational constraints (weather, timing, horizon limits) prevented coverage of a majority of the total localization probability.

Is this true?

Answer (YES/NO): NO